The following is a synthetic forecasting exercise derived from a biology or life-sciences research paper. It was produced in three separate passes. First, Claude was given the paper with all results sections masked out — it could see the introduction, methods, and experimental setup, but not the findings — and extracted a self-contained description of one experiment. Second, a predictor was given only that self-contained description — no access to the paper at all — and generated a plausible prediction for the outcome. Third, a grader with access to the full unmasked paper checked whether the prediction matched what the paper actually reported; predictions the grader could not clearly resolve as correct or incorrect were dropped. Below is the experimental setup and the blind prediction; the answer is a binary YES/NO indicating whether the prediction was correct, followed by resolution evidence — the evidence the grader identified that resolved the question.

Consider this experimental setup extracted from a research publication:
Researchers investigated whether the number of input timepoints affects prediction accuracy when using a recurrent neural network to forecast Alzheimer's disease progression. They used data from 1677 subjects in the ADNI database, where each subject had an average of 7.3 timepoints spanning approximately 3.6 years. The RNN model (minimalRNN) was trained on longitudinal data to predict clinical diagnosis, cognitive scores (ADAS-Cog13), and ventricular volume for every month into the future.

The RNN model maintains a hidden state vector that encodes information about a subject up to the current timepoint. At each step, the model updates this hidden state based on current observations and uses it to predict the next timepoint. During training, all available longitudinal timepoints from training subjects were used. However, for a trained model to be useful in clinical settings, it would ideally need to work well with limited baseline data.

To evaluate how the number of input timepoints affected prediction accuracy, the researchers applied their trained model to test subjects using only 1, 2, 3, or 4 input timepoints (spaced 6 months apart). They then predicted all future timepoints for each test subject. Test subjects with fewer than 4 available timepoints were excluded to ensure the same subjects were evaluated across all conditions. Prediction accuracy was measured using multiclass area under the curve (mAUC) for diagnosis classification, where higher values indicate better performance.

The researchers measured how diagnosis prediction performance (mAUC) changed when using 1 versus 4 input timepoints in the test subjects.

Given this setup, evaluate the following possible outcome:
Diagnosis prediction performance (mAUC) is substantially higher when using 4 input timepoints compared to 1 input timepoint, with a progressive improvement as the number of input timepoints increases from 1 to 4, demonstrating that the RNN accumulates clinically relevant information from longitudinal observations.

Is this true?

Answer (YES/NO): NO